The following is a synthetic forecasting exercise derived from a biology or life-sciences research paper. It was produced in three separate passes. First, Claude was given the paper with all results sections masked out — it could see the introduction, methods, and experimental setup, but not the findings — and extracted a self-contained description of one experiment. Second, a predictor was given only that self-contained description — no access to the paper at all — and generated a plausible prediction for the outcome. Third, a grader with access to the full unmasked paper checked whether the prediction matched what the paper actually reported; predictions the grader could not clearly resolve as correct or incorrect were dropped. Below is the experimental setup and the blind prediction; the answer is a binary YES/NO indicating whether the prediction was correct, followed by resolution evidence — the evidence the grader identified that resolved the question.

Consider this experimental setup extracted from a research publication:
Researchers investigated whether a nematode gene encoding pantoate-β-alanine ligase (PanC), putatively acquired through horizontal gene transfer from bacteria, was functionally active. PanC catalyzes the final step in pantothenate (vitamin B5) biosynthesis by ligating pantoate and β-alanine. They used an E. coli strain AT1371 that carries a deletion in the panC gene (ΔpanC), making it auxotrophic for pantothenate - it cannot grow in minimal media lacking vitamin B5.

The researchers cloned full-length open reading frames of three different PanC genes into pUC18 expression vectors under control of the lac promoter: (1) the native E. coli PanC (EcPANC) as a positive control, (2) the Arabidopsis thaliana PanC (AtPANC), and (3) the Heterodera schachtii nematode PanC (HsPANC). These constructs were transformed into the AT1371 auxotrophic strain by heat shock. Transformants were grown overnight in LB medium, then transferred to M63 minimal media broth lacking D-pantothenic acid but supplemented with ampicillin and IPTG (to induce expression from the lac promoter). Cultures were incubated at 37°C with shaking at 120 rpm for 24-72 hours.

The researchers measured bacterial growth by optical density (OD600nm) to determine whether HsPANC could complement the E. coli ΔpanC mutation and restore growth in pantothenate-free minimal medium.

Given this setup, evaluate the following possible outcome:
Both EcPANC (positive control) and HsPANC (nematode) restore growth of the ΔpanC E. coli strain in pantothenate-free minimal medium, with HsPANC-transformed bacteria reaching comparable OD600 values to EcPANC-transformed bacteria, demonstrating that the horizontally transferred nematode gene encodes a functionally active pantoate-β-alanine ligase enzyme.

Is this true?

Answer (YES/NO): YES